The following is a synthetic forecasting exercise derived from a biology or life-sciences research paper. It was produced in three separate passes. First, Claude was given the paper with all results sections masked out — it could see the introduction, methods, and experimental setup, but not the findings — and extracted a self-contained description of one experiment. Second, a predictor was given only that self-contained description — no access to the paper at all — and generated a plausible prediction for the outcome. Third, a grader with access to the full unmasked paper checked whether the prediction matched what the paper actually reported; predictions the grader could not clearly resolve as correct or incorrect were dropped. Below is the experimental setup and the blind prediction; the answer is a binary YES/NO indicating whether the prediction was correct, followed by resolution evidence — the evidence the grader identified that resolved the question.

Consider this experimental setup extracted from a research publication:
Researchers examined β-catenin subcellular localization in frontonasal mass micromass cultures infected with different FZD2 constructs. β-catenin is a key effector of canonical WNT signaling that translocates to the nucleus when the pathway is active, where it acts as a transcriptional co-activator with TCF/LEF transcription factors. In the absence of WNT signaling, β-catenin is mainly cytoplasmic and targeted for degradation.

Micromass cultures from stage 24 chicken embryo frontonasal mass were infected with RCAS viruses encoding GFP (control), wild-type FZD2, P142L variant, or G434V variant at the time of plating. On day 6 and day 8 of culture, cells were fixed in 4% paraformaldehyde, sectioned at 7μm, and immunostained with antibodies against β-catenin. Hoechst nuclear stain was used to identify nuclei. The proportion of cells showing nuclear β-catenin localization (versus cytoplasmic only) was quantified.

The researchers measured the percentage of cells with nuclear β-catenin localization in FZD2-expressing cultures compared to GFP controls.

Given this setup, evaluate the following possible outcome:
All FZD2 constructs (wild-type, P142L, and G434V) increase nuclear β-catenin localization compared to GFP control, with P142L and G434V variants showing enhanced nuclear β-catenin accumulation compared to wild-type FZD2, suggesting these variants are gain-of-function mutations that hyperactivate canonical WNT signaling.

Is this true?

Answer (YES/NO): NO